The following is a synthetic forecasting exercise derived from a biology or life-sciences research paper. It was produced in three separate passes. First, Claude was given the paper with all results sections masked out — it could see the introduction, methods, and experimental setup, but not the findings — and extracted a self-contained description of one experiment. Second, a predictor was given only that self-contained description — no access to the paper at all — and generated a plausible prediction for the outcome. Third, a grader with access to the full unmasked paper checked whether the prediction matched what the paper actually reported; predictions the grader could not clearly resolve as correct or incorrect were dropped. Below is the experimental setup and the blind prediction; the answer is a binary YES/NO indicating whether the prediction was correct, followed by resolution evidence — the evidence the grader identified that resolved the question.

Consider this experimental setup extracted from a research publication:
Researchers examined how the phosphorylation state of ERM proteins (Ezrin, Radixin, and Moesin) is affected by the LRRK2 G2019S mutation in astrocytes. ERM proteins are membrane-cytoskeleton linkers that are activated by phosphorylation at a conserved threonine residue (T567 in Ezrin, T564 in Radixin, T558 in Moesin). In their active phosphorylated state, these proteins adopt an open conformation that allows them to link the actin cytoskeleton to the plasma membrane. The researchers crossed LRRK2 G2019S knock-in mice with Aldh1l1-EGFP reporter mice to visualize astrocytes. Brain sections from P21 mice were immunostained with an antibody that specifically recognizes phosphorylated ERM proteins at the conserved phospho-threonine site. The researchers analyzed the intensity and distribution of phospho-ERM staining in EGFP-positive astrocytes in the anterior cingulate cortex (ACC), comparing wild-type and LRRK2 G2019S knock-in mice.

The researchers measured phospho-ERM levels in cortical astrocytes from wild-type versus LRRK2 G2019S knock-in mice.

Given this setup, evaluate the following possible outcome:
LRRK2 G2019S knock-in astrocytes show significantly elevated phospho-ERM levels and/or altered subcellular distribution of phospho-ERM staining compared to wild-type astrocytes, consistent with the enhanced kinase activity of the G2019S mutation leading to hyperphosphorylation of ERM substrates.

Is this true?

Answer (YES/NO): YES